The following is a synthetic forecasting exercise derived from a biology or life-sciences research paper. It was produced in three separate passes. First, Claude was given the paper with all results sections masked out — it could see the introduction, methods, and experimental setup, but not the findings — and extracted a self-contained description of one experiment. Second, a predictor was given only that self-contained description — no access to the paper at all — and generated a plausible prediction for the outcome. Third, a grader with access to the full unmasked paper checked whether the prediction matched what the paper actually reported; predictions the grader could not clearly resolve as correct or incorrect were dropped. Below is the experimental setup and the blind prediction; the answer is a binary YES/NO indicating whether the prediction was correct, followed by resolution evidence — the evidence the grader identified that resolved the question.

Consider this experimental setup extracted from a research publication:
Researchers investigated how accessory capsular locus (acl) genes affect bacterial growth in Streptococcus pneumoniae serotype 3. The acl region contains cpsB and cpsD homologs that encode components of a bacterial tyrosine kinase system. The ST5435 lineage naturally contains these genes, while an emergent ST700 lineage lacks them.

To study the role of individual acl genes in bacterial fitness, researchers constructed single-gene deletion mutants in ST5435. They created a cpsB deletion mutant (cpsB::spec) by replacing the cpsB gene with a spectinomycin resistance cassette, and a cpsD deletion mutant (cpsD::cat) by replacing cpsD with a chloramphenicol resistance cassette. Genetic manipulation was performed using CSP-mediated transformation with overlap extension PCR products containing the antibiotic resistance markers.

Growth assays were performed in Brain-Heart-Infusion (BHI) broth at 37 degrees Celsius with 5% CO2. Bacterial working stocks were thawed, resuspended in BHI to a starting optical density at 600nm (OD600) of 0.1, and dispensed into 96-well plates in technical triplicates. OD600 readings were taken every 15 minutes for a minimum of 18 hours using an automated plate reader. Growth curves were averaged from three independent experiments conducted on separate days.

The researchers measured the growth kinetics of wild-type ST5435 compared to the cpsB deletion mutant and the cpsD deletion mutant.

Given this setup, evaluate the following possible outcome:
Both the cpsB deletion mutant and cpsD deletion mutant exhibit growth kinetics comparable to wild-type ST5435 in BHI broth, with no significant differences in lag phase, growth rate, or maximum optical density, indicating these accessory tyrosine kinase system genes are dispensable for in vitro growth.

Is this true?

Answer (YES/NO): NO